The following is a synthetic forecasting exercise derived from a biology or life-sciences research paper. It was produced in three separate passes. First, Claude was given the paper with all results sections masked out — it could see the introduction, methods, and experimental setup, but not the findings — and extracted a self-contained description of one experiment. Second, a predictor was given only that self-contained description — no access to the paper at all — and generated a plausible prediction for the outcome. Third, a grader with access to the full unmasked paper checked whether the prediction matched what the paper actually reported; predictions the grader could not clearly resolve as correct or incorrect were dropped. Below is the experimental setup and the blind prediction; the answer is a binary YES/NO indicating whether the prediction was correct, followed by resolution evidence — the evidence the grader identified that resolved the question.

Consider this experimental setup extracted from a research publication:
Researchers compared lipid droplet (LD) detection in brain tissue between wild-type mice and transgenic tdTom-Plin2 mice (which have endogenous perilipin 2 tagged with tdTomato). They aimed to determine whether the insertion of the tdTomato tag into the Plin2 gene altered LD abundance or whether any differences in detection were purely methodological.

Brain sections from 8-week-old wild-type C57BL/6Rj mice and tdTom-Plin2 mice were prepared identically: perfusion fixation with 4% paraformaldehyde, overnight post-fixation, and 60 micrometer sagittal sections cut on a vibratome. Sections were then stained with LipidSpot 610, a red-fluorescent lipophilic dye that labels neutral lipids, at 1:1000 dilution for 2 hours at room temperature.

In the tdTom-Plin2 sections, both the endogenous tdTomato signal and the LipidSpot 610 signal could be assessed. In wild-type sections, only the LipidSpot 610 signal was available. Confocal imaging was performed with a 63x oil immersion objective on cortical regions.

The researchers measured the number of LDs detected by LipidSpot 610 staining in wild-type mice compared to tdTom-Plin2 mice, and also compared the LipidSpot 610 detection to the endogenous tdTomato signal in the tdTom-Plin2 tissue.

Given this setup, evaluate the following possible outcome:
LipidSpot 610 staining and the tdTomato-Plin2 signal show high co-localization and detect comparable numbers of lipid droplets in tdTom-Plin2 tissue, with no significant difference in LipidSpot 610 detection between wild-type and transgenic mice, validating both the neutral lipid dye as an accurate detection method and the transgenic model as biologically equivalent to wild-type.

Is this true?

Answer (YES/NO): YES